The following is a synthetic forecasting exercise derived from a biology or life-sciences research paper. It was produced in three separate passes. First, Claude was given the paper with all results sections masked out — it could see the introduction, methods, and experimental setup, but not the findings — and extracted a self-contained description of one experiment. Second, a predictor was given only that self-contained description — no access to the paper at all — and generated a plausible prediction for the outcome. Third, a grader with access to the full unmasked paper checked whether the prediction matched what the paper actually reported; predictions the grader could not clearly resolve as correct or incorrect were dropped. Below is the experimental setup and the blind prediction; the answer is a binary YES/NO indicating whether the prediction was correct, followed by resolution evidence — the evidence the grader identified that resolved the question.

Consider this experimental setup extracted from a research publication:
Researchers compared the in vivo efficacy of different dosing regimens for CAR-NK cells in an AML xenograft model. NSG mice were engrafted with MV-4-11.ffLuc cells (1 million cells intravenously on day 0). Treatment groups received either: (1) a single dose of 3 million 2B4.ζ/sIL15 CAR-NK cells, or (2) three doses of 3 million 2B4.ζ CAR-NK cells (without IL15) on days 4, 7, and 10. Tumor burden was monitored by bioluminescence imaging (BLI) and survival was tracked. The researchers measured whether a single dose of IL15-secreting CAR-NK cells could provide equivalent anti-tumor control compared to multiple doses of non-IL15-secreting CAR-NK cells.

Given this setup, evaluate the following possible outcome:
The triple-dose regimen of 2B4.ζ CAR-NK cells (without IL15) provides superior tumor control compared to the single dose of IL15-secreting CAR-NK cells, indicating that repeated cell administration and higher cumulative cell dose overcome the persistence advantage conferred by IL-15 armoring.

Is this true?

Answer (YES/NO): NO